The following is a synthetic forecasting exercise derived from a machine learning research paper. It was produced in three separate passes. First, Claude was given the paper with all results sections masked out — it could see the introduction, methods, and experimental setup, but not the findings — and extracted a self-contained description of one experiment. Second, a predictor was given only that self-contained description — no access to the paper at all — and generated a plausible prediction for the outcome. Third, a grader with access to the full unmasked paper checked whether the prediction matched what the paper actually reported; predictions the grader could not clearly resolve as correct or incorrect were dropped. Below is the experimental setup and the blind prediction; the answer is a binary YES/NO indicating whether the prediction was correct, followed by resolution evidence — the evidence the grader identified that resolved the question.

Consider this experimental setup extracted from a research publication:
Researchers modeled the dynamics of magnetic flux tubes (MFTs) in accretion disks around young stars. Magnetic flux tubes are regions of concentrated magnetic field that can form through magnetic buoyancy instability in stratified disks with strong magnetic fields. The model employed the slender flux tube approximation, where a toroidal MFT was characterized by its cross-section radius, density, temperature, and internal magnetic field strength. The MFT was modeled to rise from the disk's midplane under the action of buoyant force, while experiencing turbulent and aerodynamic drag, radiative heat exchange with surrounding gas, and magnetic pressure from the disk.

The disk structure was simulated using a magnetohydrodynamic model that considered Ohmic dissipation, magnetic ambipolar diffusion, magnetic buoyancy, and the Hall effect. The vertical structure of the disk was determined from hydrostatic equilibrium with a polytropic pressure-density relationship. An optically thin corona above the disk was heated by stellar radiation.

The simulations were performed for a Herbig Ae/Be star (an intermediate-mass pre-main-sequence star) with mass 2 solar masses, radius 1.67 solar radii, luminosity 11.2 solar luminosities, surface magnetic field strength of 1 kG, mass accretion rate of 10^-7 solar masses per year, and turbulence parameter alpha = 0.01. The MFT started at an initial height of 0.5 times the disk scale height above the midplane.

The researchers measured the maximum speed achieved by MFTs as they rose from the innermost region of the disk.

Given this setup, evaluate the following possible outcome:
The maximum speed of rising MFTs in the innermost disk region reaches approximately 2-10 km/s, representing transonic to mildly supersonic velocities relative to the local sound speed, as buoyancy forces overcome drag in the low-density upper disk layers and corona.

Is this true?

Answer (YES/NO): NO